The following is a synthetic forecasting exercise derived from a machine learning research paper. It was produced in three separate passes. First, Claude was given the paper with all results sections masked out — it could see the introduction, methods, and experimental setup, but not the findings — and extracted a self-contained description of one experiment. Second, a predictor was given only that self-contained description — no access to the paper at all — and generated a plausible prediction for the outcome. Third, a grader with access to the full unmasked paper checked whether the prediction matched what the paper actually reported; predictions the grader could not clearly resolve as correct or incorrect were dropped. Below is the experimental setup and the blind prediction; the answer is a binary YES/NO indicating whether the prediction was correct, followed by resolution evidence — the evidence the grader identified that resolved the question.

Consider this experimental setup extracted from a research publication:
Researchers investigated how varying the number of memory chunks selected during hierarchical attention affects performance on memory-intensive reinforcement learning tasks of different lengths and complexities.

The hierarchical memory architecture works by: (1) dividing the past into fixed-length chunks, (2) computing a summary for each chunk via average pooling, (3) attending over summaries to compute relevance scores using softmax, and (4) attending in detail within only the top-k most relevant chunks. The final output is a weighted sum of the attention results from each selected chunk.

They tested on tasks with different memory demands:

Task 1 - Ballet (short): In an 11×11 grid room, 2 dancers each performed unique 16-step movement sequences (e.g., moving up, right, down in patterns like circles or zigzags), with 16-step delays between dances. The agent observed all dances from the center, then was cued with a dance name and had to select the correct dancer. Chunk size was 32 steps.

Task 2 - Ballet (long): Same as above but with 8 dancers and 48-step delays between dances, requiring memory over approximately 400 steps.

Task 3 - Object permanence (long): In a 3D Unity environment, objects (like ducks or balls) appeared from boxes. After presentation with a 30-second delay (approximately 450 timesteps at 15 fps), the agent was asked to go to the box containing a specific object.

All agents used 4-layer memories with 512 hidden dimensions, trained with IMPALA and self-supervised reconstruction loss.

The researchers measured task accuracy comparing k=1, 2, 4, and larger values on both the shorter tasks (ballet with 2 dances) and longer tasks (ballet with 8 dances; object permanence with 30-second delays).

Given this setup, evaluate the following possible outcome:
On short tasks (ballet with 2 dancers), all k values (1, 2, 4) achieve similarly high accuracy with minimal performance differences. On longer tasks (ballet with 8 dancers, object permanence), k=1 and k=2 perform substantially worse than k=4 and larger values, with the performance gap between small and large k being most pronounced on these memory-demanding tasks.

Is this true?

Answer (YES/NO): NO